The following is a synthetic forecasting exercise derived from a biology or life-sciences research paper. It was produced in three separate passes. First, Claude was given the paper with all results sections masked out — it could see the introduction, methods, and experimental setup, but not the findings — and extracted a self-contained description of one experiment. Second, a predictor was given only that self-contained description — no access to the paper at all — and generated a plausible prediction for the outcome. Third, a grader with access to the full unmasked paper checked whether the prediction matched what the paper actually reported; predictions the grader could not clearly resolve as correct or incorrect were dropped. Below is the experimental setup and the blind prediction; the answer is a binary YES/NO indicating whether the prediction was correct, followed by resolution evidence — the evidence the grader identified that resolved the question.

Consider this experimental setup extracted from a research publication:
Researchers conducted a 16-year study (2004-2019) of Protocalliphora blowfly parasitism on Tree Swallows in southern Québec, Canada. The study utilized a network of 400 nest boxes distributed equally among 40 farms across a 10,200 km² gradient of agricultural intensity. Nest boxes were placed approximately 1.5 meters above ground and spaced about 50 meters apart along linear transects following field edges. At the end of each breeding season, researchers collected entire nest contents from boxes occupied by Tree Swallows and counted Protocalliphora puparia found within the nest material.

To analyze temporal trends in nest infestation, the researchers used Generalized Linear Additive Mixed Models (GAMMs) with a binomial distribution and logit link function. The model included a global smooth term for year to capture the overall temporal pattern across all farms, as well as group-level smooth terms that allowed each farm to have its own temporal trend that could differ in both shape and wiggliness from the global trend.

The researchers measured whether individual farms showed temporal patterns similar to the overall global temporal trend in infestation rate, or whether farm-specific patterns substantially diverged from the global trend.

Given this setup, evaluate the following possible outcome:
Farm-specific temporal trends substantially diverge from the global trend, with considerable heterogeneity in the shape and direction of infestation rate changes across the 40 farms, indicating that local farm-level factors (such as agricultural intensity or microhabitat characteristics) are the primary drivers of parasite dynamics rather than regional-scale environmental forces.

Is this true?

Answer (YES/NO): NO